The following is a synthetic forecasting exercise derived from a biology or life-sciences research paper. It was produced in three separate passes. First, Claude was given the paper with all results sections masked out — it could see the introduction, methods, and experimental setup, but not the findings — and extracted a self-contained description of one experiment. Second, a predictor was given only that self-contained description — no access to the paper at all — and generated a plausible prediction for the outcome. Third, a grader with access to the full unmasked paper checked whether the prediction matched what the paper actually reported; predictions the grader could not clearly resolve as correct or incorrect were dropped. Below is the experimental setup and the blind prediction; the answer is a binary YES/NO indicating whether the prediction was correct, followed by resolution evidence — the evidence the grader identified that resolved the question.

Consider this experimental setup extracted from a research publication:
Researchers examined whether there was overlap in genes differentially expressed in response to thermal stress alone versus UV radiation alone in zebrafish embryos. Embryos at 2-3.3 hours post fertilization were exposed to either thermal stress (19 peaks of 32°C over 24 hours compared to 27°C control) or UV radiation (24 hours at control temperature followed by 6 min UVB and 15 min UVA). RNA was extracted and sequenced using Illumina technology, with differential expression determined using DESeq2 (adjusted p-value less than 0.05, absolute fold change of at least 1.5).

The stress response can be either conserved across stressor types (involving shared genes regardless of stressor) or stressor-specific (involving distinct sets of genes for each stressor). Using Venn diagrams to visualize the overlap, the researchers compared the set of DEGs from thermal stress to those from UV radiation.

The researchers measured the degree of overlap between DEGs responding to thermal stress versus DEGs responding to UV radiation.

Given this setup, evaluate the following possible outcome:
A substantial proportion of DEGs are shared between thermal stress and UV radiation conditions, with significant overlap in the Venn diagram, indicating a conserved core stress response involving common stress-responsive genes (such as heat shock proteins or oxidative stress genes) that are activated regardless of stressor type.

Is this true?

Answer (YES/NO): NO